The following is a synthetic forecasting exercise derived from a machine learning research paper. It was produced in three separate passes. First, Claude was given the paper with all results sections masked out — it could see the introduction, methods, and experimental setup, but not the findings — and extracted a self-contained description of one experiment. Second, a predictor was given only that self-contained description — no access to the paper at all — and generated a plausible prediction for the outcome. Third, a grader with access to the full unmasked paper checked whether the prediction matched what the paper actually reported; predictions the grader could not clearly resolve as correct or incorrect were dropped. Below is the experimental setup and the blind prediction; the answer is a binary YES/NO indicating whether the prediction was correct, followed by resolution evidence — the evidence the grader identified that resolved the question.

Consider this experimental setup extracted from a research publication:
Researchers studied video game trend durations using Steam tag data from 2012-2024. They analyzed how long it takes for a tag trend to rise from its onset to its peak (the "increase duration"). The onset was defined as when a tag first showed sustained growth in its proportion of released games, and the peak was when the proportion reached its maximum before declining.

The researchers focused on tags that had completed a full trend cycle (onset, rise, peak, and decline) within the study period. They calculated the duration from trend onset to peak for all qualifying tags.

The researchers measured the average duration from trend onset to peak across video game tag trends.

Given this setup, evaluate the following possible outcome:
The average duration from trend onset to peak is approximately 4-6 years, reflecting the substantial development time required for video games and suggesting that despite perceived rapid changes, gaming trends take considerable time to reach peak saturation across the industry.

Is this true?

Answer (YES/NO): NO